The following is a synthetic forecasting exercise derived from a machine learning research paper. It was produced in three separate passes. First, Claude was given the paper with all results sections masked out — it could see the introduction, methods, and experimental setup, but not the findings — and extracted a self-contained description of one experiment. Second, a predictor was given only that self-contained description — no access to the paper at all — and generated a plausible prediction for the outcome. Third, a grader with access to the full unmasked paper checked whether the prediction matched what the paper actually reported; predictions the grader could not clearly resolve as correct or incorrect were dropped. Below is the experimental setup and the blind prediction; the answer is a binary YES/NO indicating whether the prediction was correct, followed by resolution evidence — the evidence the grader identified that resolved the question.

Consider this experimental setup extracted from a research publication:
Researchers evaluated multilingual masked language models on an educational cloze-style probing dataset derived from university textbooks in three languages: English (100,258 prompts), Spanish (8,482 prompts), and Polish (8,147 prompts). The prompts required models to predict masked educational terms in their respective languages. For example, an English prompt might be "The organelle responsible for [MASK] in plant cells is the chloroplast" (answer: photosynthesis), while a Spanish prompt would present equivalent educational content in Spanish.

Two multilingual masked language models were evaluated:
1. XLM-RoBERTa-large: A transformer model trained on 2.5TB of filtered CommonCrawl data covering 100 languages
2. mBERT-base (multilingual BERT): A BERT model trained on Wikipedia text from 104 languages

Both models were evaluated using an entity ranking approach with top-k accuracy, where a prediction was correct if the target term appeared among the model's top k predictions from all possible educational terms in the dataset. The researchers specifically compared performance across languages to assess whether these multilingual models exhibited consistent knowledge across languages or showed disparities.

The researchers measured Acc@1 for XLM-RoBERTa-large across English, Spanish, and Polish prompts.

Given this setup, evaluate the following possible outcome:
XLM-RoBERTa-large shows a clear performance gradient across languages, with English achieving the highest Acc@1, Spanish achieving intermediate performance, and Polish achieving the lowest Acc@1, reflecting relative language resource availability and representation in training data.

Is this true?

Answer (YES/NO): NO